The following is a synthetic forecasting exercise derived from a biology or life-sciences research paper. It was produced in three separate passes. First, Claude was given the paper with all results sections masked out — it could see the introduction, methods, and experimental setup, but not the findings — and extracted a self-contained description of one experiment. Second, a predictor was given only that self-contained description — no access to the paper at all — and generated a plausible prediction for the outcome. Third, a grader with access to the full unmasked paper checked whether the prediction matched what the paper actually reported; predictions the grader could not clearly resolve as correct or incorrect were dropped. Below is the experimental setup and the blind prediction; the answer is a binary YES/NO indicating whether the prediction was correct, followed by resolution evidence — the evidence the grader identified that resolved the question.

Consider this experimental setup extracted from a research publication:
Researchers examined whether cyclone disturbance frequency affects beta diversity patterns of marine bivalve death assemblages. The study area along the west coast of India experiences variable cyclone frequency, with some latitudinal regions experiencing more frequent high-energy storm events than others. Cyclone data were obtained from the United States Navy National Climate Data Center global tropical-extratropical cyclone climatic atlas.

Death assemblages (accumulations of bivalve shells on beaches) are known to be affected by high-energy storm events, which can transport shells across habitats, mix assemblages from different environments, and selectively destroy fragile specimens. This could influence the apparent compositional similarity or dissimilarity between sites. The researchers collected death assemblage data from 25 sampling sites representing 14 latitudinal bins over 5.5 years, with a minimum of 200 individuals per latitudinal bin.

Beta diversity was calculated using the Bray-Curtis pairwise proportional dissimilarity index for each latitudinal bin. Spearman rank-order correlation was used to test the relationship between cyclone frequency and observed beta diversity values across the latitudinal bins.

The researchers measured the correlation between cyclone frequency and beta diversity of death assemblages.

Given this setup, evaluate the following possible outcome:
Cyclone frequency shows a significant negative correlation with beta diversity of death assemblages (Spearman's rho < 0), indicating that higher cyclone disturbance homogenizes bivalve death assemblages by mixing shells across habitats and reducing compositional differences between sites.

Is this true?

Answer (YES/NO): NO